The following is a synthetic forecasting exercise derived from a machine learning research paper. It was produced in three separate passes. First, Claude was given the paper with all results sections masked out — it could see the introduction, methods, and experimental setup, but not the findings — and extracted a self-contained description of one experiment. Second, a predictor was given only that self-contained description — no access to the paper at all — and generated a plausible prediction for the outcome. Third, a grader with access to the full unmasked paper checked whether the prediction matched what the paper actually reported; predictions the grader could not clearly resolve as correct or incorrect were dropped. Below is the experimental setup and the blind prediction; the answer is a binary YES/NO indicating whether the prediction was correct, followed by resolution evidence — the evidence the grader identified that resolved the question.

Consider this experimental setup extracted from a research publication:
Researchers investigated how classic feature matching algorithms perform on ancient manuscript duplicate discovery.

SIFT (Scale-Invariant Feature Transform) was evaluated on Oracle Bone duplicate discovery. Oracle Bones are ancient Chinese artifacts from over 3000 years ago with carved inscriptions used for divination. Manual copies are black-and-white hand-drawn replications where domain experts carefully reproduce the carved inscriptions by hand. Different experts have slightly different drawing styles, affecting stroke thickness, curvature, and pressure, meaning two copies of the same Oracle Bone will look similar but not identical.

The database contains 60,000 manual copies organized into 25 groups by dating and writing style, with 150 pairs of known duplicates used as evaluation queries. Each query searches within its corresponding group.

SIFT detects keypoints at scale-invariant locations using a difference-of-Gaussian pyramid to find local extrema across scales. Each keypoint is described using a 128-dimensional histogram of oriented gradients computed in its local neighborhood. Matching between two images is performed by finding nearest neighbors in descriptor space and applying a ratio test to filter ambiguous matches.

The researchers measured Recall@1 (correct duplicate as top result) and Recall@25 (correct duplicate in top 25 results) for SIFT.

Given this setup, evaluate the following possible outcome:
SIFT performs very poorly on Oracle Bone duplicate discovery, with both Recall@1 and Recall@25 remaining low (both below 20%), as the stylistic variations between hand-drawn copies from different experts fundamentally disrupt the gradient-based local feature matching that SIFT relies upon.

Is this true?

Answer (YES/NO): NO